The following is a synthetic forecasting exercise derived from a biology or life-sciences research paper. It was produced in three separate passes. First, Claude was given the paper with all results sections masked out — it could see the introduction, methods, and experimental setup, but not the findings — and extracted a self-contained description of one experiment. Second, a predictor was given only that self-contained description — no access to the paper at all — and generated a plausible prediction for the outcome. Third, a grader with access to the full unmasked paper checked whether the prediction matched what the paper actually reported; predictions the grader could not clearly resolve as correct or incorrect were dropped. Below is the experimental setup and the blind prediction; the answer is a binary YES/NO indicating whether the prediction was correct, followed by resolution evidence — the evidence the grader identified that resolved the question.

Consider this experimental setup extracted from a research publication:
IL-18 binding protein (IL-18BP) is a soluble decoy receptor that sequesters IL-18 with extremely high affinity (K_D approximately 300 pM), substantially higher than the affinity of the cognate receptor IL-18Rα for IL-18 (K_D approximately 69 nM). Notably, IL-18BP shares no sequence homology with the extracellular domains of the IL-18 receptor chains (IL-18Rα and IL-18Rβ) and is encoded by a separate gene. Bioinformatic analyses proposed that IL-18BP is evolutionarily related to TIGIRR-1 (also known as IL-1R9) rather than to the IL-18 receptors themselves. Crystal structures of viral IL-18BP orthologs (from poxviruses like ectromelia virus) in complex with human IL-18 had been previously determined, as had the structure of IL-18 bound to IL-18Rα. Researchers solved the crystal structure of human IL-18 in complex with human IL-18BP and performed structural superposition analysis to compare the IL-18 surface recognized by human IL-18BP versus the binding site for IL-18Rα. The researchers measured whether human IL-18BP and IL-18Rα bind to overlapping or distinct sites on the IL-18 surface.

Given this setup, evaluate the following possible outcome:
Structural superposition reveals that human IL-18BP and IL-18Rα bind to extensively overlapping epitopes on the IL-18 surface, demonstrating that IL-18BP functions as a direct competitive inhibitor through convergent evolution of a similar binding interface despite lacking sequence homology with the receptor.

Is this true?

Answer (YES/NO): YES